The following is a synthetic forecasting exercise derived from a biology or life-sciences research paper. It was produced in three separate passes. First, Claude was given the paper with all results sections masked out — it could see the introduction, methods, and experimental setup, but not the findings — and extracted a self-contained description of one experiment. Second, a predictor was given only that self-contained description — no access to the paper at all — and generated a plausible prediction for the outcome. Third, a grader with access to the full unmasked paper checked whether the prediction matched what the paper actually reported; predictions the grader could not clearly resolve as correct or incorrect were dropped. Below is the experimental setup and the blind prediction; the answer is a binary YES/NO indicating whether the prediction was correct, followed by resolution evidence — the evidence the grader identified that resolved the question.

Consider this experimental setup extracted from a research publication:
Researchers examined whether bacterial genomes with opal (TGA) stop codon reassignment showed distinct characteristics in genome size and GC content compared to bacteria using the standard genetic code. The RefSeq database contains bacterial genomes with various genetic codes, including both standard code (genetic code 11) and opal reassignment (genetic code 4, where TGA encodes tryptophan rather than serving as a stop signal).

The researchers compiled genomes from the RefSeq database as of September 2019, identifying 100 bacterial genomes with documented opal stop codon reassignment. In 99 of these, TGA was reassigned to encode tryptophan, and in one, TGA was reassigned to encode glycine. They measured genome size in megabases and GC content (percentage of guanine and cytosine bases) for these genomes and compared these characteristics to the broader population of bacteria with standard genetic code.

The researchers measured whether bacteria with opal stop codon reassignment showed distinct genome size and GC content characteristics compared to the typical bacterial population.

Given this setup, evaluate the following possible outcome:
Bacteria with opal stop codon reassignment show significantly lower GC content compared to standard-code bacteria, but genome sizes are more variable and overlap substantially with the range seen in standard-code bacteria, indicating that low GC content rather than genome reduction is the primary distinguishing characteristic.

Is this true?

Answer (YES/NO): NO